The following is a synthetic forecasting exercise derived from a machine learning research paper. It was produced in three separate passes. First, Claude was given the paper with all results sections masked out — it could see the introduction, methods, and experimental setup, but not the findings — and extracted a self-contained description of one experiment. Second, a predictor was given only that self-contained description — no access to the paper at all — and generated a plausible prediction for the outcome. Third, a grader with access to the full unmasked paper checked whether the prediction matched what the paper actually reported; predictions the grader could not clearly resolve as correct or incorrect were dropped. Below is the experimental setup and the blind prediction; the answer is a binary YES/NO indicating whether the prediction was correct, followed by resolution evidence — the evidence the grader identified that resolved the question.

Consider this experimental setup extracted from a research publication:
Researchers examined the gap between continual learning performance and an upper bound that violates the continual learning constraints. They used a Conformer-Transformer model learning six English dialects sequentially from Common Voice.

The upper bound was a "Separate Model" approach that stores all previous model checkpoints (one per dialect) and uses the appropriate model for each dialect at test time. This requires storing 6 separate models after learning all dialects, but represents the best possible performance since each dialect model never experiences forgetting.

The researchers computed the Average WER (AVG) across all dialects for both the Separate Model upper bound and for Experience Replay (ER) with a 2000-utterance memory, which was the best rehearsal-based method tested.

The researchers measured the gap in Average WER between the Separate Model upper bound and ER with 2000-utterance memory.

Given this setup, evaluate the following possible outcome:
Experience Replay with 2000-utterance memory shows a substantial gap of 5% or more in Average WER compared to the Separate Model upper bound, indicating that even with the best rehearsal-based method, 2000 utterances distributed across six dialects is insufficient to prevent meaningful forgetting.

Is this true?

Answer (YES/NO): NO